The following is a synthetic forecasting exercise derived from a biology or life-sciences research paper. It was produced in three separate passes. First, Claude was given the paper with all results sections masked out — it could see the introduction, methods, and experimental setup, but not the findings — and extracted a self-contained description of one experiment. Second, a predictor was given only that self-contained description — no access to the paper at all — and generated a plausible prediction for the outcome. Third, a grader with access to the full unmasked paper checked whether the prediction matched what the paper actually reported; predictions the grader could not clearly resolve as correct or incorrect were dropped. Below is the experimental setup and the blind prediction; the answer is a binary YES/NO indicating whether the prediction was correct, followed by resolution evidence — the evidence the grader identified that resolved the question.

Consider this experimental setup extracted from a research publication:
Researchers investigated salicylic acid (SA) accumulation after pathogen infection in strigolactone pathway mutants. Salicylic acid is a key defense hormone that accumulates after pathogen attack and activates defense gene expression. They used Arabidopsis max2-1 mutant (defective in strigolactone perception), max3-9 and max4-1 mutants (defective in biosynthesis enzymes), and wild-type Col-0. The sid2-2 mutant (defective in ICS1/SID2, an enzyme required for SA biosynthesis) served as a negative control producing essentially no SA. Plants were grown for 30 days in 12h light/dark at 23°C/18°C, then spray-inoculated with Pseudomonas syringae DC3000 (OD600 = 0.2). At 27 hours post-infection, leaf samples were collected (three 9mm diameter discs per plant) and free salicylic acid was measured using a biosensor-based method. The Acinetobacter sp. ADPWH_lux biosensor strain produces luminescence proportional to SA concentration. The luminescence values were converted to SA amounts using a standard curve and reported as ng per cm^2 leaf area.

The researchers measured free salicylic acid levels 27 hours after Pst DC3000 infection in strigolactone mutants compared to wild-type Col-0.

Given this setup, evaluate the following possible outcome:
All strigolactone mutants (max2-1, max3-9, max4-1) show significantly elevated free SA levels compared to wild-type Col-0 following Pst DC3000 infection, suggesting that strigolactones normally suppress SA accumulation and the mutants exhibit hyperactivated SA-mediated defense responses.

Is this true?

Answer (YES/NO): NO